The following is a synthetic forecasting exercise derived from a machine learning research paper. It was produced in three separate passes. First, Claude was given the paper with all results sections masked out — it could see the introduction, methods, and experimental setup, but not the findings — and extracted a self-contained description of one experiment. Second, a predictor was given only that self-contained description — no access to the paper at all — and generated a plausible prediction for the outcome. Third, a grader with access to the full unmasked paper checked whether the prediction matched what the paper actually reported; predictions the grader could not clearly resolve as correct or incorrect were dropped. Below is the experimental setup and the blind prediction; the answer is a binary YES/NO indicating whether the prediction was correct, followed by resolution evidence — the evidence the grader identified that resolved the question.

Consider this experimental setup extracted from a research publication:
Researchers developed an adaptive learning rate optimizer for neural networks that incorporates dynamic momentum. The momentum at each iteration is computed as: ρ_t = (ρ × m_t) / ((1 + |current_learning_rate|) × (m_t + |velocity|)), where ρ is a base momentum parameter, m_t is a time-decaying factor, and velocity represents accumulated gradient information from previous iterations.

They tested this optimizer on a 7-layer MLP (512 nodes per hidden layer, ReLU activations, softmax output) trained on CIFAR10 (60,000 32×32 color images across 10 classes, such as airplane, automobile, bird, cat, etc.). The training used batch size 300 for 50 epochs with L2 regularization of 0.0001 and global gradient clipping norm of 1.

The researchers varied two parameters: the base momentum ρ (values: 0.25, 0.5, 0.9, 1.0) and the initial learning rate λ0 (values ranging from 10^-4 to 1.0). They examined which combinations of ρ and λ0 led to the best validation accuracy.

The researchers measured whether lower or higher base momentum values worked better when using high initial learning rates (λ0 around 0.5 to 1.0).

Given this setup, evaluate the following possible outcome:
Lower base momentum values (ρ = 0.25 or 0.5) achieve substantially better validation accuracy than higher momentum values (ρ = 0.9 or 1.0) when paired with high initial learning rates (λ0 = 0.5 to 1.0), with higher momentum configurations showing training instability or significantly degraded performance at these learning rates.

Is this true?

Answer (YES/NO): NO